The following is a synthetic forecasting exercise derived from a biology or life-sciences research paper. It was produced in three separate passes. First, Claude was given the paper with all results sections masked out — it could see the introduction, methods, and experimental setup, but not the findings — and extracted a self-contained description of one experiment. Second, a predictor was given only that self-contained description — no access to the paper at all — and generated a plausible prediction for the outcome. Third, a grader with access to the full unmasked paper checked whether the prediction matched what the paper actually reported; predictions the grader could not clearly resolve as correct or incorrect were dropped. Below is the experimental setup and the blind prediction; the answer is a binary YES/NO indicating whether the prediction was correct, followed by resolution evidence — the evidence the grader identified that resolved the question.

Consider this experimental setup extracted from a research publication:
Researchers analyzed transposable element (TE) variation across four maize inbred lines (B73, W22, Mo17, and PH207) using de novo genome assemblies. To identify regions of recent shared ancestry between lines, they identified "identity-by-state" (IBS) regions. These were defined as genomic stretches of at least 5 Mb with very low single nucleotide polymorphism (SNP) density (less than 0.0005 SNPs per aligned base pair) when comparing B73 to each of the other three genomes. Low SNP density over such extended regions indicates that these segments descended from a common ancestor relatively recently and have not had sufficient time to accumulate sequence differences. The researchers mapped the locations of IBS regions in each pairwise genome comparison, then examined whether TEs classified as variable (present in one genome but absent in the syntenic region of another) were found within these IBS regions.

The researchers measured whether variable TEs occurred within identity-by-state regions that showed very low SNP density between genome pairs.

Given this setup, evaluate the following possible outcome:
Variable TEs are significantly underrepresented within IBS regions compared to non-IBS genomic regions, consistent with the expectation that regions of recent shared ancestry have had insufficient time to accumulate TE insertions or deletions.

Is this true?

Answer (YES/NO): YES